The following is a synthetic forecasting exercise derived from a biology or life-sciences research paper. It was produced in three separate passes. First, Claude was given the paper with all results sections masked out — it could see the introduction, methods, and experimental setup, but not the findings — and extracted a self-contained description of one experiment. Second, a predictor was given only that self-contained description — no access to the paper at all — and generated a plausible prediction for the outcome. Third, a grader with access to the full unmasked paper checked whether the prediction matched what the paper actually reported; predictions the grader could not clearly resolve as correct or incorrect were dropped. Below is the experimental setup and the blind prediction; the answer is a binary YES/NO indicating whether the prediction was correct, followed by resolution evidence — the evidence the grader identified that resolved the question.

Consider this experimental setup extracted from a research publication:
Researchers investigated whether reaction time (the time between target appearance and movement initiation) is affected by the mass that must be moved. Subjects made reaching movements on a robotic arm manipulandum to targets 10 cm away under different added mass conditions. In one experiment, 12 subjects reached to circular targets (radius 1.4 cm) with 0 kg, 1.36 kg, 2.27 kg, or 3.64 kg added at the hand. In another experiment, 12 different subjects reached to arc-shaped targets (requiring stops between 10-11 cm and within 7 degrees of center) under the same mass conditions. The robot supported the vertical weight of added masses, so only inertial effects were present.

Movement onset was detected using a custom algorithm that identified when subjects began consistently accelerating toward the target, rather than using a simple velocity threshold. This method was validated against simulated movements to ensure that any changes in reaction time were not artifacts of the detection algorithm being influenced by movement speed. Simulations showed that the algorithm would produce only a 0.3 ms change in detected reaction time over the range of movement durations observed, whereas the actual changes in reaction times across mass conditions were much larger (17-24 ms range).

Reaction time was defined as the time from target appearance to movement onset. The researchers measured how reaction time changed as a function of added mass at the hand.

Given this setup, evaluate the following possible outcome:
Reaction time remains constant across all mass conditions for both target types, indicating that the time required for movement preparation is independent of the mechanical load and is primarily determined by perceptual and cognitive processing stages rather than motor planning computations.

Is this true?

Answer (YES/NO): NO